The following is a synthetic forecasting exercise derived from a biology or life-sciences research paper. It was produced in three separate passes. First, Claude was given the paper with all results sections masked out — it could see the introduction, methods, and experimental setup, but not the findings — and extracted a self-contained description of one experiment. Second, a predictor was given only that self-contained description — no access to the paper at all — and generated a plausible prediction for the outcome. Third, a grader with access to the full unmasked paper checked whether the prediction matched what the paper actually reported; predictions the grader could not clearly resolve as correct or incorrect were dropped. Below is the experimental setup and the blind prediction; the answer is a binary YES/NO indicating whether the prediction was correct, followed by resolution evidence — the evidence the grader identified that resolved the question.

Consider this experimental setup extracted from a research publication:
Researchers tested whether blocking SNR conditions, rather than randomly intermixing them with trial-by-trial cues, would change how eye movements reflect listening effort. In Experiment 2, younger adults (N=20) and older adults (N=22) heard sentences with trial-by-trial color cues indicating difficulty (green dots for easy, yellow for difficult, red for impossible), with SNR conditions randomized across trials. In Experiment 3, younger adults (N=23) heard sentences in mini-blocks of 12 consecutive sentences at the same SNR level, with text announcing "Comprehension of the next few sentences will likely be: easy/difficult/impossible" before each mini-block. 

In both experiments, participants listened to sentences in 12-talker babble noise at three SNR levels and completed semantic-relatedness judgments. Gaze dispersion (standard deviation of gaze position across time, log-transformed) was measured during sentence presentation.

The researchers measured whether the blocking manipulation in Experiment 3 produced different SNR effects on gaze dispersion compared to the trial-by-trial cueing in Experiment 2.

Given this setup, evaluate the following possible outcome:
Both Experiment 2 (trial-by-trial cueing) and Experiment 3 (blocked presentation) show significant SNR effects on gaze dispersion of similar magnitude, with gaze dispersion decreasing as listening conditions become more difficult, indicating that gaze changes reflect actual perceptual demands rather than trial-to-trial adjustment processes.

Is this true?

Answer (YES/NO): NO